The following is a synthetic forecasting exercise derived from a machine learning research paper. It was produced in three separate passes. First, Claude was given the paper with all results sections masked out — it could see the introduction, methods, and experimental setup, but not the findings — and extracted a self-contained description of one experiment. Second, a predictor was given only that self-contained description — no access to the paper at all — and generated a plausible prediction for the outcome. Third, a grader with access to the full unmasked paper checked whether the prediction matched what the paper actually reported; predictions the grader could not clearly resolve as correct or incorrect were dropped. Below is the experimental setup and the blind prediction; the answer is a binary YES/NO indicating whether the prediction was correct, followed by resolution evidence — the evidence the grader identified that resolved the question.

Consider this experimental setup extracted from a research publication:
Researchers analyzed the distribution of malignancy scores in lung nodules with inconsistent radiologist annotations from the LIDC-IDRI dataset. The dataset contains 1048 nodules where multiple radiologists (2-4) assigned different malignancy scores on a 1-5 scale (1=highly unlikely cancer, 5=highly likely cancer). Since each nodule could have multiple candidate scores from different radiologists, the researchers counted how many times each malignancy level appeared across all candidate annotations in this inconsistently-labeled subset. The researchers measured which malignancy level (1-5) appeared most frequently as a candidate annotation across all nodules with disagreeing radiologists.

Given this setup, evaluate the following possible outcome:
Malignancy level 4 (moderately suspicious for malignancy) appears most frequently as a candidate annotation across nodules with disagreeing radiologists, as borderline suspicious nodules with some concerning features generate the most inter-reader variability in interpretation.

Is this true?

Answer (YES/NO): NO